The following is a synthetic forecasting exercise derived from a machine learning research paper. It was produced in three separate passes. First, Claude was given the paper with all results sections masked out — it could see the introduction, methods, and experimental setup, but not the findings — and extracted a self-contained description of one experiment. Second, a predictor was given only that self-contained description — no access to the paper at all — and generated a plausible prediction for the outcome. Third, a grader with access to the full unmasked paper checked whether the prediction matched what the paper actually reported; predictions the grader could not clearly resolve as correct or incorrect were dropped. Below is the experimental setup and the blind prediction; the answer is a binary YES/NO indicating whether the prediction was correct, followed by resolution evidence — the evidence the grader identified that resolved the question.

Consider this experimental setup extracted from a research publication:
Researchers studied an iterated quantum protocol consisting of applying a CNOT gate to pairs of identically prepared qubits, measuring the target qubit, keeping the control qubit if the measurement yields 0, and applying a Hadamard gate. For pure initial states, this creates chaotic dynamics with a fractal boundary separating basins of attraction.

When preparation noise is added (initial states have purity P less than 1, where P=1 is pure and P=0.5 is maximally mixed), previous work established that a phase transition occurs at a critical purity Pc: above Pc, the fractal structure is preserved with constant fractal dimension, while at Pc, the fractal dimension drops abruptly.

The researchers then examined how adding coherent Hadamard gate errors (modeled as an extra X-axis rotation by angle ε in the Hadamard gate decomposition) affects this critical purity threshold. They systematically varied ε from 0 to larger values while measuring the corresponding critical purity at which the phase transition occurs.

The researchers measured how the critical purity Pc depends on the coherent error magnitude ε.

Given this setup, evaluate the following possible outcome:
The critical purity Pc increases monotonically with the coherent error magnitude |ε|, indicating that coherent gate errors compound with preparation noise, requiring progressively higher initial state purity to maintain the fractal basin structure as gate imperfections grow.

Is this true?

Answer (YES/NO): NO